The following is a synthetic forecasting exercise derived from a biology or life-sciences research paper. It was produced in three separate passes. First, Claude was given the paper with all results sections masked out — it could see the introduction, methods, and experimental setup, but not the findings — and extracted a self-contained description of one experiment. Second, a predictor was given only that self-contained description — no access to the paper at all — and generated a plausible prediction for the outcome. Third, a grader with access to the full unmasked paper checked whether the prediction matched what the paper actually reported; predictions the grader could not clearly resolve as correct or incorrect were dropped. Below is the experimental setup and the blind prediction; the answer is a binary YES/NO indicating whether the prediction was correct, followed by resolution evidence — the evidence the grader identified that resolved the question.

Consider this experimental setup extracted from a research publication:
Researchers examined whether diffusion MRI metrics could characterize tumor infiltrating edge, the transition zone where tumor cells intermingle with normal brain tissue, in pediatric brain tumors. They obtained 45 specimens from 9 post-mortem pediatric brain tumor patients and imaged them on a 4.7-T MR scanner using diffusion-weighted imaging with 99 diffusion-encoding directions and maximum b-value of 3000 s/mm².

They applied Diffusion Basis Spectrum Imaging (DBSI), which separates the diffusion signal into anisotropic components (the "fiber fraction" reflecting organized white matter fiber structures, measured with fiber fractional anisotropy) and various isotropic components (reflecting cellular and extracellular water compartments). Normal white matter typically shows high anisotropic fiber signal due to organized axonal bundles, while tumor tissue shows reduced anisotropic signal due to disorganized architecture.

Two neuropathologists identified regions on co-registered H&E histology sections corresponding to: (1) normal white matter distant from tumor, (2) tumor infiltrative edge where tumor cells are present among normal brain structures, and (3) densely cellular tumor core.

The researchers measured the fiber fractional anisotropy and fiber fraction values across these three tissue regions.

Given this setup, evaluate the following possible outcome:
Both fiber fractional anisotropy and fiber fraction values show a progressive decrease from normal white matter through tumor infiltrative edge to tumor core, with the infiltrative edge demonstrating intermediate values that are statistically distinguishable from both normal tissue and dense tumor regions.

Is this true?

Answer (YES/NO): NO